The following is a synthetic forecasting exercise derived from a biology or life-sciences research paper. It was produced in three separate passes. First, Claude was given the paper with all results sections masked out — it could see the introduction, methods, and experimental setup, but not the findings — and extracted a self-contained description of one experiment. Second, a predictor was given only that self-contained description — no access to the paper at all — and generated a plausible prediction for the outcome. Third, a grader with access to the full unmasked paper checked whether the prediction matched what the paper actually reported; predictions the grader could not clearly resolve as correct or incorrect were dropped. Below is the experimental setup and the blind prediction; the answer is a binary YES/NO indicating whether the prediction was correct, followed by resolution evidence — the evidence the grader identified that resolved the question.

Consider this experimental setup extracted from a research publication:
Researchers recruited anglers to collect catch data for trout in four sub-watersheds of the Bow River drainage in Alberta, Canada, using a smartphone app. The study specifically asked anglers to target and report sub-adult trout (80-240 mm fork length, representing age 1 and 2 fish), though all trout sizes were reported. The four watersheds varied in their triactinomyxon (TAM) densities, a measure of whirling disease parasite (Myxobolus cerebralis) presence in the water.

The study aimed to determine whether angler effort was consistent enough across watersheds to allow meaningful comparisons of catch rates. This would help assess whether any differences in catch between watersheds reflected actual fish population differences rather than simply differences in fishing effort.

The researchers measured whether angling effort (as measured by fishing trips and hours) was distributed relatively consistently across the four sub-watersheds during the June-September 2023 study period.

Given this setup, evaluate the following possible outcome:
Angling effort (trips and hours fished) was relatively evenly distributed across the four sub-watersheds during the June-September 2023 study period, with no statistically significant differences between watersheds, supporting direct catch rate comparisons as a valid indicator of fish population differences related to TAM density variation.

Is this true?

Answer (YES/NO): NO